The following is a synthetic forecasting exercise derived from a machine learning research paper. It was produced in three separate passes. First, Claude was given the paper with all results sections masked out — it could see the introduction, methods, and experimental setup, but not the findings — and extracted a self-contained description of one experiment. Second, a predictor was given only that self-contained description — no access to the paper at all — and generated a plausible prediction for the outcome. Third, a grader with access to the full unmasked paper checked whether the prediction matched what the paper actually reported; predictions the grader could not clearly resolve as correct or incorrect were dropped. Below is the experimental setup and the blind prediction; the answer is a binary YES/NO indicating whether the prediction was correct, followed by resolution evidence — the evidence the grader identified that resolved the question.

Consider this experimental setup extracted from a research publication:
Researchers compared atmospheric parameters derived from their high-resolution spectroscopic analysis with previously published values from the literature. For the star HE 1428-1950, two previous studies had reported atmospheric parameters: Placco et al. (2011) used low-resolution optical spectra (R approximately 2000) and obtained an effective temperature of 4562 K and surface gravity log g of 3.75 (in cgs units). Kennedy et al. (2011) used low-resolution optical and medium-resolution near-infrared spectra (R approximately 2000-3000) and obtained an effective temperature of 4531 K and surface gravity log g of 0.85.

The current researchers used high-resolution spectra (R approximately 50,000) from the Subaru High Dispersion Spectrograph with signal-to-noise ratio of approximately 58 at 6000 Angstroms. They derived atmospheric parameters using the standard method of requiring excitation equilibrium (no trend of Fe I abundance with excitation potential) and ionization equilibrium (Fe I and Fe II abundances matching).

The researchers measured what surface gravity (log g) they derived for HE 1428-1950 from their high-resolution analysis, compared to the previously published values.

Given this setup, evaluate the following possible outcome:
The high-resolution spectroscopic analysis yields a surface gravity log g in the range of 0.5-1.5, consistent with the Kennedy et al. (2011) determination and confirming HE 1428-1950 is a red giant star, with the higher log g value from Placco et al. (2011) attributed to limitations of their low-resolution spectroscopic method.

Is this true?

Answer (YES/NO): YES